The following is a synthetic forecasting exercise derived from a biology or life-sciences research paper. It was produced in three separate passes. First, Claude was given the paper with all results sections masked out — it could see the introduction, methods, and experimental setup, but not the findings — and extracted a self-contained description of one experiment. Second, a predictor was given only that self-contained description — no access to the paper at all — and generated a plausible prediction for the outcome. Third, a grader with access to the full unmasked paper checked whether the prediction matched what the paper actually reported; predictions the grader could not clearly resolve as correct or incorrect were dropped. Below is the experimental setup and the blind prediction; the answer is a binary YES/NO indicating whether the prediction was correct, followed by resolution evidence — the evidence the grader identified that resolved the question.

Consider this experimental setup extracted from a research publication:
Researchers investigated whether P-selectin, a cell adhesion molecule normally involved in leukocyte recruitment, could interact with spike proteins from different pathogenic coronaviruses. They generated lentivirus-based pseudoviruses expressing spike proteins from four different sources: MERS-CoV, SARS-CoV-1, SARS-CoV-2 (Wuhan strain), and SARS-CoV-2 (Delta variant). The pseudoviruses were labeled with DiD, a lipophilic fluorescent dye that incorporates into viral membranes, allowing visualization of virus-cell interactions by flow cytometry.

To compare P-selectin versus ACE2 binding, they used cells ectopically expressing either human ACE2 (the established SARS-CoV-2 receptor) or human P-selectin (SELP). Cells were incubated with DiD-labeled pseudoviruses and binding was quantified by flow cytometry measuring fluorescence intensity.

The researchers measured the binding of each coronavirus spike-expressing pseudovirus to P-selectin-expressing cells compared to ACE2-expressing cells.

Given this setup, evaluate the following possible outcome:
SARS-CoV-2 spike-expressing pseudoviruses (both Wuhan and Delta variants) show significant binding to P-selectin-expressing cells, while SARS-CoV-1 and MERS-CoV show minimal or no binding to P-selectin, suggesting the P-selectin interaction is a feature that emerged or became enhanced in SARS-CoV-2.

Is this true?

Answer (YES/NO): NO